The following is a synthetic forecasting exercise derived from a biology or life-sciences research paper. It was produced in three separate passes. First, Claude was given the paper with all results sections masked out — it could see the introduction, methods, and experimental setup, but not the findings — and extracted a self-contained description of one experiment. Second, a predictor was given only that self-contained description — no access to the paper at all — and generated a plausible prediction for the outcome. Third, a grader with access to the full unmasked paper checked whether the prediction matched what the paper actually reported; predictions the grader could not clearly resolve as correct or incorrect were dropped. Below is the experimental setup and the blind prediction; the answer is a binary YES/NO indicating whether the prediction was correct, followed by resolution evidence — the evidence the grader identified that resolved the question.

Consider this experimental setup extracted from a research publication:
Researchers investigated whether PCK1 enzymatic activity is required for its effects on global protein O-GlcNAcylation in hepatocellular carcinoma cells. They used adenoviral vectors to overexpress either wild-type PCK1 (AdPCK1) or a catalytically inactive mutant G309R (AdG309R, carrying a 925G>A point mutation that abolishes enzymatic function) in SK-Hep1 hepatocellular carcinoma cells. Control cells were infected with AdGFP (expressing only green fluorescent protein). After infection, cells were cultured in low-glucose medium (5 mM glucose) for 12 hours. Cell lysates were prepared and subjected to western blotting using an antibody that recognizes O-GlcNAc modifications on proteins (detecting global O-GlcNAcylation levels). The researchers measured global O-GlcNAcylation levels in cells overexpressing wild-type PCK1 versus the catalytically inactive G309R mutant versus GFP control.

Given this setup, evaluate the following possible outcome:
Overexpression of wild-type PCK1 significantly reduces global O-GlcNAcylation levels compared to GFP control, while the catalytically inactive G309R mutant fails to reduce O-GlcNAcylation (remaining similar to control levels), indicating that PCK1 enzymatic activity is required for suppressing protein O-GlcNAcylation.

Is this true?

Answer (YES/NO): YES